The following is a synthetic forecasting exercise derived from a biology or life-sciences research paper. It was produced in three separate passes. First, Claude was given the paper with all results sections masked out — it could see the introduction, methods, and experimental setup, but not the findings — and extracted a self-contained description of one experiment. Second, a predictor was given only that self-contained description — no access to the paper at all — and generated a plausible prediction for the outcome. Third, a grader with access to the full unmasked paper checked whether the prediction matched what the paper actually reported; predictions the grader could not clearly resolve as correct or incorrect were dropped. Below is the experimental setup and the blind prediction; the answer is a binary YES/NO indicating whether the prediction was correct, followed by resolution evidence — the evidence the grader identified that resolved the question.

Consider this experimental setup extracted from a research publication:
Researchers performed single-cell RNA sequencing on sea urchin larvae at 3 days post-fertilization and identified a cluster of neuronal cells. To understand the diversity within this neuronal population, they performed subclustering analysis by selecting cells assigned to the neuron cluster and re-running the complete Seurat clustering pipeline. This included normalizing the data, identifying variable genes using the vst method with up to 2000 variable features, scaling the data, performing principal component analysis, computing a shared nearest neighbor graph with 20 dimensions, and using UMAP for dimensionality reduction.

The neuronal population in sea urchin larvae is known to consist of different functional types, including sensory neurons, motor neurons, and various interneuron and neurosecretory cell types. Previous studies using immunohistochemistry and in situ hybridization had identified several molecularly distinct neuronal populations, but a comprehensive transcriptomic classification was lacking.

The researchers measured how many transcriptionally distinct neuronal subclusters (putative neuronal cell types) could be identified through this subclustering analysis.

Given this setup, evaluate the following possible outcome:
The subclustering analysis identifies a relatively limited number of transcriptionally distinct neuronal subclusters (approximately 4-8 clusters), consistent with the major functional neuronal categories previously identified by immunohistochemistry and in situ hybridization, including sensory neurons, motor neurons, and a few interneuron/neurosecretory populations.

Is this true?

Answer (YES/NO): NO